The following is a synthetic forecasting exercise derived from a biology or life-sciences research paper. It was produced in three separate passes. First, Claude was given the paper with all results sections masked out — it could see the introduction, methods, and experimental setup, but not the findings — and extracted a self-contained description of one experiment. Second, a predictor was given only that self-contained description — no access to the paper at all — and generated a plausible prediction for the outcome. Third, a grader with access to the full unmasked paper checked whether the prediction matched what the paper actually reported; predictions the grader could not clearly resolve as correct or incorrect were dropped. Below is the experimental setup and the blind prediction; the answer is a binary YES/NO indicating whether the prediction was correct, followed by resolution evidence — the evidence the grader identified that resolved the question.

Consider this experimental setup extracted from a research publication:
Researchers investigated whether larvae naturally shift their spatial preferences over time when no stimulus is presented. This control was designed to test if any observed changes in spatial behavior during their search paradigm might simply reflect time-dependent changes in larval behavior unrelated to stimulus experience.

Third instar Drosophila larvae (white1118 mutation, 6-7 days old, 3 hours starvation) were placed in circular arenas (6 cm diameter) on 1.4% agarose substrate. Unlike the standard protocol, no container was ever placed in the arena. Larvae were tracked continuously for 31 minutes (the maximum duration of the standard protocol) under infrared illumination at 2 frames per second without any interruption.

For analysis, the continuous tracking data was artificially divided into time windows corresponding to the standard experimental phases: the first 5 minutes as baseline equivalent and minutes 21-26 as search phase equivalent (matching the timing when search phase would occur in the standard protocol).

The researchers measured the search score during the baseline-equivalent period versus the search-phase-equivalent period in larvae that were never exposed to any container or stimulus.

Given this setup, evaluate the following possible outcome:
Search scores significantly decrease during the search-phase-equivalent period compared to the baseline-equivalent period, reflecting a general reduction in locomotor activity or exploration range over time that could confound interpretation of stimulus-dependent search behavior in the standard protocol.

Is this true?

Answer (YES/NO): NO